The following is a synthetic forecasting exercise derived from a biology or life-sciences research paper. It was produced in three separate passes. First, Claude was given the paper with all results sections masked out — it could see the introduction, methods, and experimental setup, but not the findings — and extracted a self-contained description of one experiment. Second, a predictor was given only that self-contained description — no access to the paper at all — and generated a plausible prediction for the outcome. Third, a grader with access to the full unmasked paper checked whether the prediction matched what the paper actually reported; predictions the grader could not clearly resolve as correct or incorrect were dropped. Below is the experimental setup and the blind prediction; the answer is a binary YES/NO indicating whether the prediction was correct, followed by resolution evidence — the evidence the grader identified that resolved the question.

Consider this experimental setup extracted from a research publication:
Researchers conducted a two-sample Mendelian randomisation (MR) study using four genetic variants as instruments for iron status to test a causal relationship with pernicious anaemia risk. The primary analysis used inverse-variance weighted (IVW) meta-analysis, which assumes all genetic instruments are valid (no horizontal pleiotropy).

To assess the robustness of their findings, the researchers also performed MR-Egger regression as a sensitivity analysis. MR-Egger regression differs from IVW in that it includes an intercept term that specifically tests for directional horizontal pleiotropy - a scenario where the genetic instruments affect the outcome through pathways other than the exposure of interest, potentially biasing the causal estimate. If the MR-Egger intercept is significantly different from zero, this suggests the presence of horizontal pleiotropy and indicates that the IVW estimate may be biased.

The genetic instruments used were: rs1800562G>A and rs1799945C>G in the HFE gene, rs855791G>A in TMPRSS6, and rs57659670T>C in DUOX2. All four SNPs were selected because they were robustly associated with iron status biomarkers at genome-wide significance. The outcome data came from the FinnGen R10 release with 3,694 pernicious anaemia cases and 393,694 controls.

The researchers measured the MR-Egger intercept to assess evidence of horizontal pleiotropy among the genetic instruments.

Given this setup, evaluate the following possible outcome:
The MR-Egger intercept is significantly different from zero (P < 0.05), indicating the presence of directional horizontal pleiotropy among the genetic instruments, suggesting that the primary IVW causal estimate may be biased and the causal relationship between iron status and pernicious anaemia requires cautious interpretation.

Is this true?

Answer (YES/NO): NO